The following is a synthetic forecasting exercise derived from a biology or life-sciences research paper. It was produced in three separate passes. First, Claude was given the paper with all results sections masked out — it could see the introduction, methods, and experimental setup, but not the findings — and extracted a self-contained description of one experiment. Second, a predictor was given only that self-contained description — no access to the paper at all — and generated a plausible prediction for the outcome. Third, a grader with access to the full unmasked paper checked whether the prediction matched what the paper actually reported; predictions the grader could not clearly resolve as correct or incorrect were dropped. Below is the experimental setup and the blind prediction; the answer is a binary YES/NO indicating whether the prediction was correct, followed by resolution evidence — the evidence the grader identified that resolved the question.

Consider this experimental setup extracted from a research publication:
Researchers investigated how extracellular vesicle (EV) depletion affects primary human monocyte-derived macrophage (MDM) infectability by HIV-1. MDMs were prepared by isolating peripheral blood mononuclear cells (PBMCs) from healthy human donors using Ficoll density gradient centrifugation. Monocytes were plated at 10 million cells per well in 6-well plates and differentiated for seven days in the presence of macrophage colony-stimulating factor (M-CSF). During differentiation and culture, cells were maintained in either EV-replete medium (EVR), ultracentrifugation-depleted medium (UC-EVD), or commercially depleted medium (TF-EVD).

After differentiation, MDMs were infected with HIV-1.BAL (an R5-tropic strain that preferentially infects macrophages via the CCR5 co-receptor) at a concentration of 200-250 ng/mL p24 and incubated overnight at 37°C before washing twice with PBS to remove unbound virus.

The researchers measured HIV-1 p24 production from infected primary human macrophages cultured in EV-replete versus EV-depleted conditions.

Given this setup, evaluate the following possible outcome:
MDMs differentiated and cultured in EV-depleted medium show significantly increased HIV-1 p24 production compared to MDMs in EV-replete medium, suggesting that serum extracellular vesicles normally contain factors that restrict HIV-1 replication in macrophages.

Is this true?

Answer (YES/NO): NO